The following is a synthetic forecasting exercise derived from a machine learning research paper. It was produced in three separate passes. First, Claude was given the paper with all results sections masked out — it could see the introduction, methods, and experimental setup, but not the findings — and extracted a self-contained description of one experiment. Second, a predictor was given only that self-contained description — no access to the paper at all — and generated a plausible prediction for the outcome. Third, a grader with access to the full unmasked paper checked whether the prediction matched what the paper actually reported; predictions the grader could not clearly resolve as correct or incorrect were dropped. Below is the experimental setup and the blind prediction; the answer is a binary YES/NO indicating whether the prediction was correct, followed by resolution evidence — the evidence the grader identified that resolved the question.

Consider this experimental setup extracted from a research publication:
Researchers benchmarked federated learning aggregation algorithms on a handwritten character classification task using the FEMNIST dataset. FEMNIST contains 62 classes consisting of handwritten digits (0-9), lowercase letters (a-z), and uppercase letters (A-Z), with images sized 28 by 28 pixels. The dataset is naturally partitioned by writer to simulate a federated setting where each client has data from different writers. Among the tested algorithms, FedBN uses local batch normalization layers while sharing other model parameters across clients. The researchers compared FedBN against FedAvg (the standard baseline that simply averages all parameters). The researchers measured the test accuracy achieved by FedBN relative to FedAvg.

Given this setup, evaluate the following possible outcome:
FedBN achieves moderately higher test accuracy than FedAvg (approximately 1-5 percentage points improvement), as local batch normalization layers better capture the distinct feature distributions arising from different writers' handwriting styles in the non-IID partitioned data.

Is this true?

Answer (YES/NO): NO